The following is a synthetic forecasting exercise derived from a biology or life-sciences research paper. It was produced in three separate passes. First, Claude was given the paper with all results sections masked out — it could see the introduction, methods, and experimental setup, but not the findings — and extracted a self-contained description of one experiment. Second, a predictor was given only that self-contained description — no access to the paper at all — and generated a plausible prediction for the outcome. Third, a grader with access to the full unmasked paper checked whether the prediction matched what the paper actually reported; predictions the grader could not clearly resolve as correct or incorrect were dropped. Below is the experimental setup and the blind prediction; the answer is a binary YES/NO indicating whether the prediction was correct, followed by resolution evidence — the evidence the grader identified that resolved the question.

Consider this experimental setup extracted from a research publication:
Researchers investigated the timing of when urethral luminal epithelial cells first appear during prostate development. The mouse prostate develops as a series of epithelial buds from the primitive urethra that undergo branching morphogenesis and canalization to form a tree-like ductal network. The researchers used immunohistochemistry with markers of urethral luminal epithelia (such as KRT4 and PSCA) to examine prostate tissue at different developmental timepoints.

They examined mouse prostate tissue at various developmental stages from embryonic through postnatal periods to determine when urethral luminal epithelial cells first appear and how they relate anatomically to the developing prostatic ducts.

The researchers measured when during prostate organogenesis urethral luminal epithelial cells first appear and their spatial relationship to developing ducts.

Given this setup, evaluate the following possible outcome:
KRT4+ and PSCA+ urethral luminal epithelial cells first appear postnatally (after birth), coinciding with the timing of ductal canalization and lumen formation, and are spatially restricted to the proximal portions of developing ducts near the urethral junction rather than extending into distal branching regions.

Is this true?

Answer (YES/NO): NO